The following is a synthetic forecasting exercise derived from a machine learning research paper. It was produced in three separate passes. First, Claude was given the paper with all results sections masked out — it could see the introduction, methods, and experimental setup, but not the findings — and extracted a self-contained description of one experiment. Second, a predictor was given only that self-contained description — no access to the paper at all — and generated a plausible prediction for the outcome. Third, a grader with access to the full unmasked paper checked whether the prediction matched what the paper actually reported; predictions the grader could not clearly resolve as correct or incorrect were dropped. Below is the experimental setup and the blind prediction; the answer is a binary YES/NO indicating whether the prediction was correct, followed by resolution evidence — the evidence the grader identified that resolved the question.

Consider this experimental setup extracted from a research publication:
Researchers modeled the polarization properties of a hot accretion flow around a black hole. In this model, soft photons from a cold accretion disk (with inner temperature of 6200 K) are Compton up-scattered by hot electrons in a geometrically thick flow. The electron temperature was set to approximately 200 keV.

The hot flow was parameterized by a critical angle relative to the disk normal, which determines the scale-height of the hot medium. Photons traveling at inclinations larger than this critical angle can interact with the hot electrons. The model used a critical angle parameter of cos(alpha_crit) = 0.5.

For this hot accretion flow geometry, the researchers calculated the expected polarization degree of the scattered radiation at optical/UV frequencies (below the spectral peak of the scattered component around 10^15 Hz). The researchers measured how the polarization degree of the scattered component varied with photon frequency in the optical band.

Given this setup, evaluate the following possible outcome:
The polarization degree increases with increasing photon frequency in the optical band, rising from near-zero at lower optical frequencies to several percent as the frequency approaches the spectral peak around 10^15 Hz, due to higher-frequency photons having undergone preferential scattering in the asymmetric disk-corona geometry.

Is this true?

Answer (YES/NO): NO